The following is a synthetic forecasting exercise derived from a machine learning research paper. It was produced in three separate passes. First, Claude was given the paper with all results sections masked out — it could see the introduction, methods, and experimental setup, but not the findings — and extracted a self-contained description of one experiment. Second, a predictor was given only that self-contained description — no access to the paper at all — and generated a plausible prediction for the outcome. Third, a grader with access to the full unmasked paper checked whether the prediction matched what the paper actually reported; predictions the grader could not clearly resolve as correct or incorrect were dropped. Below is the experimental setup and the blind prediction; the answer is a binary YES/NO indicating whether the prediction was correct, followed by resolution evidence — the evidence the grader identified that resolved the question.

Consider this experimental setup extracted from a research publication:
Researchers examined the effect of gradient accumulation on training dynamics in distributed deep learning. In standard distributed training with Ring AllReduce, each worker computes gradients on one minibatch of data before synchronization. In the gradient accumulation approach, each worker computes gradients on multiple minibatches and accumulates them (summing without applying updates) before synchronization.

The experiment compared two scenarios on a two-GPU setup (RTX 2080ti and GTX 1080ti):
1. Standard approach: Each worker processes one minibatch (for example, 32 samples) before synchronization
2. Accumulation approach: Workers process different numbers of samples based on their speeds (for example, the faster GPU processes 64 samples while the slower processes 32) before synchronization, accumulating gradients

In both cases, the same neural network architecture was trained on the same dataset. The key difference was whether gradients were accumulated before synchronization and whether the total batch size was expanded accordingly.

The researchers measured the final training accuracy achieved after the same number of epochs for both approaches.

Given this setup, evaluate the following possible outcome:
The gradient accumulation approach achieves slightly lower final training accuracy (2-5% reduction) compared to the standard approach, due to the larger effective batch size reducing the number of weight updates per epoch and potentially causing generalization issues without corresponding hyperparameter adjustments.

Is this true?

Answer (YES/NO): NO